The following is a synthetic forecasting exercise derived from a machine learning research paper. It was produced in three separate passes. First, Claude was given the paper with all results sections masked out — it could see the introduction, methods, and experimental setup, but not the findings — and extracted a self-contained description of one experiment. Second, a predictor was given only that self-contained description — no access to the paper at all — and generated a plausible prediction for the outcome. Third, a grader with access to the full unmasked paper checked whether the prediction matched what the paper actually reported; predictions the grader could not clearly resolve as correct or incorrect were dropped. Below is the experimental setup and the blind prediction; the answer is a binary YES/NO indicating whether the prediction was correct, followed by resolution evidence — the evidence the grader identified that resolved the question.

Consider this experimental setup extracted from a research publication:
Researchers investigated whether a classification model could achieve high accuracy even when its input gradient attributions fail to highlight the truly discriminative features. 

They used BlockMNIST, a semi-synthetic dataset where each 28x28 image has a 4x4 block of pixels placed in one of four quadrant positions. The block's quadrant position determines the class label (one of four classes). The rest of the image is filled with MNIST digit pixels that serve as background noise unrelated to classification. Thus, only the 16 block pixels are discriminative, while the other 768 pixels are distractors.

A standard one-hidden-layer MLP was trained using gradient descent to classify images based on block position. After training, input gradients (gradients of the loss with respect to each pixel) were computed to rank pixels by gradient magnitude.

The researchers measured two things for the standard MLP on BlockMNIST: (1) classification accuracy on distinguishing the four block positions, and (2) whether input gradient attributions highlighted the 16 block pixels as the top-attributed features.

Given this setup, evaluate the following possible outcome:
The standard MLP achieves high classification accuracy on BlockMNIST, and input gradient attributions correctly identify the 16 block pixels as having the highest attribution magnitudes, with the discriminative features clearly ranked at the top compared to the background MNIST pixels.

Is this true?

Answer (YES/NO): NO